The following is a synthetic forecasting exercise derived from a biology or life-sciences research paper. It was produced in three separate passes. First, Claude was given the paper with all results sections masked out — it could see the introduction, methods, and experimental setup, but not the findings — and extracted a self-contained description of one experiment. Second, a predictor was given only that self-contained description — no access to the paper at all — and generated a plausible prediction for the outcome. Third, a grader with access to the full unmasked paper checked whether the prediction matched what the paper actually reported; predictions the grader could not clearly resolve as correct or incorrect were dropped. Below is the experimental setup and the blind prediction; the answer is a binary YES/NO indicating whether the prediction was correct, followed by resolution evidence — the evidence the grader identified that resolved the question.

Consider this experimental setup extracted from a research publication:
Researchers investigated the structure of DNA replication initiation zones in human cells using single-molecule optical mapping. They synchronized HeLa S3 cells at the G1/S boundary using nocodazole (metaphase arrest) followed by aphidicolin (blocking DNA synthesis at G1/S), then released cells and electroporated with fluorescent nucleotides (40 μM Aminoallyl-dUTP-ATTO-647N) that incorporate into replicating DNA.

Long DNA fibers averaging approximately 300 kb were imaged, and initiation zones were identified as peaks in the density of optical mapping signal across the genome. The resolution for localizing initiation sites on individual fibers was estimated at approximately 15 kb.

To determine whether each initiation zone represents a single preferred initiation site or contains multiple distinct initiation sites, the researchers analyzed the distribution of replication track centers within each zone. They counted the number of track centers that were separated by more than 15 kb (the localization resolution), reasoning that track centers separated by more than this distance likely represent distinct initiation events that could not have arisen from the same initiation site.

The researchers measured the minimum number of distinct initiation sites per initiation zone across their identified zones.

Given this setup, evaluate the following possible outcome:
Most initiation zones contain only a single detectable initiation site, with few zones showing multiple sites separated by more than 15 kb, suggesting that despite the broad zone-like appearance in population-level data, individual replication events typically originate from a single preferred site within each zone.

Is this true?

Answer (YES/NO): NO